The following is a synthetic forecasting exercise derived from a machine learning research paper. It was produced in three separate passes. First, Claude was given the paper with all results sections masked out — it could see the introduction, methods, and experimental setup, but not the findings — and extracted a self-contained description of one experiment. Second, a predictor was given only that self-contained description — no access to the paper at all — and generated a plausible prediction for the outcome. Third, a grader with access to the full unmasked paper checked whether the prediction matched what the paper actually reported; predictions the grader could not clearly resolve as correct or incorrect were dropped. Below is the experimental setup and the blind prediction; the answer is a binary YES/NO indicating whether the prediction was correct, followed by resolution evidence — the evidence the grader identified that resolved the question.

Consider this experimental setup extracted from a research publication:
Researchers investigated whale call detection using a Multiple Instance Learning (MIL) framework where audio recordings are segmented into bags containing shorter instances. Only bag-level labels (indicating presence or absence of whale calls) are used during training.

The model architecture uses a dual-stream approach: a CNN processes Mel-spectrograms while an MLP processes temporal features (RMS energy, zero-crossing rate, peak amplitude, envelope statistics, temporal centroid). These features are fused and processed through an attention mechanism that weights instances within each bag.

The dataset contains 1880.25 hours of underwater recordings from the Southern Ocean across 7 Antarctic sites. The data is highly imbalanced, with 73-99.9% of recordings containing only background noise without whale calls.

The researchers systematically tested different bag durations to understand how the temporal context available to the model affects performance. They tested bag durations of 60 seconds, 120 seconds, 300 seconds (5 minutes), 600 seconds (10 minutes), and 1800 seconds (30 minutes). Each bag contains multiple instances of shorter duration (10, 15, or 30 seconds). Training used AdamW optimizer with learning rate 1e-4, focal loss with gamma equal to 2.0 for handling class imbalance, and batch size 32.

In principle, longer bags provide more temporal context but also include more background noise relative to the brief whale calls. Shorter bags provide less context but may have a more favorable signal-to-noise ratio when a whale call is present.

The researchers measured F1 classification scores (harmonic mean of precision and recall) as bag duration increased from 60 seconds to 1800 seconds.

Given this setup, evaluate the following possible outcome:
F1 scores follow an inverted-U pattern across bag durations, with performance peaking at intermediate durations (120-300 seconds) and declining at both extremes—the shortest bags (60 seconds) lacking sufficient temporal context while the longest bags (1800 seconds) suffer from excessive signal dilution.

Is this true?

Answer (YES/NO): NO